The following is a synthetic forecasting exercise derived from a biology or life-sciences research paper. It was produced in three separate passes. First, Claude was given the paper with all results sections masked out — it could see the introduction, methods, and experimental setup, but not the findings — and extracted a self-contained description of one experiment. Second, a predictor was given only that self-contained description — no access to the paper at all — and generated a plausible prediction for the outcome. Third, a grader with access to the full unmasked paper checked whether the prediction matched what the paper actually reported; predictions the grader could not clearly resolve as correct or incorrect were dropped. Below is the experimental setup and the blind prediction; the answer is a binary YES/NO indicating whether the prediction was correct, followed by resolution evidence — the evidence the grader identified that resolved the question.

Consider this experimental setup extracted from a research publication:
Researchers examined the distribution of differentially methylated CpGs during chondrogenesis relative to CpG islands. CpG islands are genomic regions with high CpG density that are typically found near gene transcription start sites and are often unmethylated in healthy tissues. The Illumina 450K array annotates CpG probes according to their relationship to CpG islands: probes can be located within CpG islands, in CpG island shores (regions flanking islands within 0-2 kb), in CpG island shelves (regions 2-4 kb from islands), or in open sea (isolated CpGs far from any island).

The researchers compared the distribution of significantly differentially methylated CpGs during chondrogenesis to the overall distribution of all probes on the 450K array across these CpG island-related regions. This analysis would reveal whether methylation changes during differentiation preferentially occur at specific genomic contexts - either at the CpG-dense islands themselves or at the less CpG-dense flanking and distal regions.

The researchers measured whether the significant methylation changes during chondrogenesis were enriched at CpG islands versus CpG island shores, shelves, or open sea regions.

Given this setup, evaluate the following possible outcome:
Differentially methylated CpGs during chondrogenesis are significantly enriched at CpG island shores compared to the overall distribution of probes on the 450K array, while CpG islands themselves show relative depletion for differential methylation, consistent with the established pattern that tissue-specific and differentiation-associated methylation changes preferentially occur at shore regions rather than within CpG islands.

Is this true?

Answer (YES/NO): NO